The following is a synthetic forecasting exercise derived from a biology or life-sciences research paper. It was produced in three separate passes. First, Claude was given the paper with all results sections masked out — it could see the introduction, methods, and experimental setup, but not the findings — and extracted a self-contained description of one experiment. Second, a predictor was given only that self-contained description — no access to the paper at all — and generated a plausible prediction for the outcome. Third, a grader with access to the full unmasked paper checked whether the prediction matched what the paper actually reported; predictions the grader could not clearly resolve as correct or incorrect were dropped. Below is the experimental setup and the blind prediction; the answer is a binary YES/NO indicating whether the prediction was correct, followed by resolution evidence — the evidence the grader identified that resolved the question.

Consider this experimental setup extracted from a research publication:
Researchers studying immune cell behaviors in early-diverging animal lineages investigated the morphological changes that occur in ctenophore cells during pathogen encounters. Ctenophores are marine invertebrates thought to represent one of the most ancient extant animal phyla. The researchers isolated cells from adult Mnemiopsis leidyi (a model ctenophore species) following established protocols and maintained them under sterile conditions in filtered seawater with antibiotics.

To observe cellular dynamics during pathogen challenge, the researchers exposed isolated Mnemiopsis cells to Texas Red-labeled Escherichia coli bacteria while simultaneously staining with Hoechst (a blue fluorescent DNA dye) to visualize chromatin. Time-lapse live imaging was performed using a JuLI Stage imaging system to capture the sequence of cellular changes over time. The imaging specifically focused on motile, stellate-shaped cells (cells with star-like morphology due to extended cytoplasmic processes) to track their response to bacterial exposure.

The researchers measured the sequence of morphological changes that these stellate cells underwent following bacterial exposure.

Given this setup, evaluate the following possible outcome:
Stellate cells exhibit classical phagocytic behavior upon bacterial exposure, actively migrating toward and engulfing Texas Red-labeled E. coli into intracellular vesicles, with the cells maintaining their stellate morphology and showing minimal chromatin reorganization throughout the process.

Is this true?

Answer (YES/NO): NO